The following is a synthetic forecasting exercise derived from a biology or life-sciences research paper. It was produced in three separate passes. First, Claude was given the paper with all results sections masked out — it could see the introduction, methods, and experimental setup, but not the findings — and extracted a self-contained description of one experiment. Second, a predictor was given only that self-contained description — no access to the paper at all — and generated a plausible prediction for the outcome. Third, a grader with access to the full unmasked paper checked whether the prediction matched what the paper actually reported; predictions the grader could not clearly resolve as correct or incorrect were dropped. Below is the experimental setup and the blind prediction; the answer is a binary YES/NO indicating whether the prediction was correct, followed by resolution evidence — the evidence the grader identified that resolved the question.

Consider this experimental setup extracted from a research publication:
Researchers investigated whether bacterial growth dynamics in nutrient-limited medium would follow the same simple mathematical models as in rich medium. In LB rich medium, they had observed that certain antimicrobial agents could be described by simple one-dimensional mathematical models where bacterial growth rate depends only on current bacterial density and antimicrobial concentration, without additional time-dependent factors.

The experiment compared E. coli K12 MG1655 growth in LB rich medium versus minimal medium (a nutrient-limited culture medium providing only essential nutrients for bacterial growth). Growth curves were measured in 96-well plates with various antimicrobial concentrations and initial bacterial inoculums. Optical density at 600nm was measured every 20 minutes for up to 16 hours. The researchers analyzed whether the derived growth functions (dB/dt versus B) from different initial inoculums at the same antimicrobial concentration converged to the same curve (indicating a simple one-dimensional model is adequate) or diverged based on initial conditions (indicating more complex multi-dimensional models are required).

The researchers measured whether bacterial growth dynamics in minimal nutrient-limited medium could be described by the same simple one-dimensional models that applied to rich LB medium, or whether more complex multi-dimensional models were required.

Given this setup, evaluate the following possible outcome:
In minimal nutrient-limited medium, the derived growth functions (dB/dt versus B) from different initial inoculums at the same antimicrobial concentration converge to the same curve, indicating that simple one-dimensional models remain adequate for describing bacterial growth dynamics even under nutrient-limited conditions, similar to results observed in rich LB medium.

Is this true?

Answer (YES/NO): NO